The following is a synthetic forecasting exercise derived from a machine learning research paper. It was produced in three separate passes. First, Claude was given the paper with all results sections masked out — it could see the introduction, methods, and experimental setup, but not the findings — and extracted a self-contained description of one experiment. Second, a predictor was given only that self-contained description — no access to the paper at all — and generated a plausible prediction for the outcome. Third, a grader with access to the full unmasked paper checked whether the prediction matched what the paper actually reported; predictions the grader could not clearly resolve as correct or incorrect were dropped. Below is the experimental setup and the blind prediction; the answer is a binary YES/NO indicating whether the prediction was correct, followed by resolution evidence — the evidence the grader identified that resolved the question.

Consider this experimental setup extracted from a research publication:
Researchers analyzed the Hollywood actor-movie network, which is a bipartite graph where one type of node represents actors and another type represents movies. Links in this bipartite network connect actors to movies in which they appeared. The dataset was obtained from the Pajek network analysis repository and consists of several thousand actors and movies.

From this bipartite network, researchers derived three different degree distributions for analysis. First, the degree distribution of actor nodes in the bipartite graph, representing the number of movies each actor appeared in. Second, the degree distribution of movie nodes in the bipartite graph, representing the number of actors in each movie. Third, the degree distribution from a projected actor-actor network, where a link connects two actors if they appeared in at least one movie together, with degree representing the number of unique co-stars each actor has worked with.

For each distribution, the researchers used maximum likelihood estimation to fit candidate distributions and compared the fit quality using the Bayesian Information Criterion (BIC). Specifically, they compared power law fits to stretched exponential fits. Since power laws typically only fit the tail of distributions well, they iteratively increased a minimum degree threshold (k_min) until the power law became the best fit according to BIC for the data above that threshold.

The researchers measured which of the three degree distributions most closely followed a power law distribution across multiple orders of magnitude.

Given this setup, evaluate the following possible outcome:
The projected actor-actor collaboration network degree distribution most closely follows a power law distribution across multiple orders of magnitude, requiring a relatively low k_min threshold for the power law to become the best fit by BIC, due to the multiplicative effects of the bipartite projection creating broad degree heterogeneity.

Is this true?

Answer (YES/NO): YES